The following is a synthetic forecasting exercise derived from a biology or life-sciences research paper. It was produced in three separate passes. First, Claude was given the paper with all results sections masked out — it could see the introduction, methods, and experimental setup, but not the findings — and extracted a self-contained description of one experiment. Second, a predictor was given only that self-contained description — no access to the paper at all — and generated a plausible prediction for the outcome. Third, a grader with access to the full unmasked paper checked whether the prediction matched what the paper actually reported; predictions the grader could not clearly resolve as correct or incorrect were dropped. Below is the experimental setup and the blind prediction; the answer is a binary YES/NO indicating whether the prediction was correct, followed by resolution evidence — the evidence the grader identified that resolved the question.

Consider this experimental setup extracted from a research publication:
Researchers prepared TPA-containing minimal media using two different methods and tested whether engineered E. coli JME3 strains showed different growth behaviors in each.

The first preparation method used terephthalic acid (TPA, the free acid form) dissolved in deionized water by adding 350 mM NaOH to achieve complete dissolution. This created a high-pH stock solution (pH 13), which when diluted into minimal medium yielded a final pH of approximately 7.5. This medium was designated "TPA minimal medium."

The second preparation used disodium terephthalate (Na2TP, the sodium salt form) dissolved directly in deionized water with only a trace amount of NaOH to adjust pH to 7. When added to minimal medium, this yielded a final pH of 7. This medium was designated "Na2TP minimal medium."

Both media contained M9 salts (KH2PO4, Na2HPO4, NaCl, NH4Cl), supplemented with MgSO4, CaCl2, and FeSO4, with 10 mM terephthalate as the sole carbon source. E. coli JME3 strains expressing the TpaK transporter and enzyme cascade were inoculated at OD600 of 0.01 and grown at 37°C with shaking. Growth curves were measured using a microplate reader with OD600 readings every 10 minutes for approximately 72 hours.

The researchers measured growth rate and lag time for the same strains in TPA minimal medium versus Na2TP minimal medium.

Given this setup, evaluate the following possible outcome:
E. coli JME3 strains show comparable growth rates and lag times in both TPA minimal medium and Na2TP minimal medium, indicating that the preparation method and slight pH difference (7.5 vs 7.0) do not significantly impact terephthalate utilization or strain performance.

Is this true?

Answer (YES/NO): NO